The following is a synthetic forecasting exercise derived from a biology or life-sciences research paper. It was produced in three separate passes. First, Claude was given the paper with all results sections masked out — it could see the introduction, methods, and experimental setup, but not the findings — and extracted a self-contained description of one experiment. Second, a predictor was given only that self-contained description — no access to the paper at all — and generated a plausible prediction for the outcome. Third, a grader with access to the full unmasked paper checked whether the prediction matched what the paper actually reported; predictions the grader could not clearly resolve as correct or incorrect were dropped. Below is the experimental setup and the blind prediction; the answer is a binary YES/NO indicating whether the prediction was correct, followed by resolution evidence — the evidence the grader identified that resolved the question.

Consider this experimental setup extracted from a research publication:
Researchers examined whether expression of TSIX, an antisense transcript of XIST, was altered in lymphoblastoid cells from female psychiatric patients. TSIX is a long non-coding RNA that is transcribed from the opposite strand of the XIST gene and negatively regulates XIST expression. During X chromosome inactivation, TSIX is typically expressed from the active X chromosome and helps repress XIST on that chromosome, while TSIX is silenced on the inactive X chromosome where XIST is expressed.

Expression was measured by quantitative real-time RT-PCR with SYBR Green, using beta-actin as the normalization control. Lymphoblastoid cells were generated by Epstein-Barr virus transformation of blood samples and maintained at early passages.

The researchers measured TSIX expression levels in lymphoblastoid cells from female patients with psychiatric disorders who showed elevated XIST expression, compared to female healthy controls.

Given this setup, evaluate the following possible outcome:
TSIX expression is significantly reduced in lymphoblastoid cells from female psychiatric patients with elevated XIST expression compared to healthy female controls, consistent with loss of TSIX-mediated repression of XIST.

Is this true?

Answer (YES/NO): YES